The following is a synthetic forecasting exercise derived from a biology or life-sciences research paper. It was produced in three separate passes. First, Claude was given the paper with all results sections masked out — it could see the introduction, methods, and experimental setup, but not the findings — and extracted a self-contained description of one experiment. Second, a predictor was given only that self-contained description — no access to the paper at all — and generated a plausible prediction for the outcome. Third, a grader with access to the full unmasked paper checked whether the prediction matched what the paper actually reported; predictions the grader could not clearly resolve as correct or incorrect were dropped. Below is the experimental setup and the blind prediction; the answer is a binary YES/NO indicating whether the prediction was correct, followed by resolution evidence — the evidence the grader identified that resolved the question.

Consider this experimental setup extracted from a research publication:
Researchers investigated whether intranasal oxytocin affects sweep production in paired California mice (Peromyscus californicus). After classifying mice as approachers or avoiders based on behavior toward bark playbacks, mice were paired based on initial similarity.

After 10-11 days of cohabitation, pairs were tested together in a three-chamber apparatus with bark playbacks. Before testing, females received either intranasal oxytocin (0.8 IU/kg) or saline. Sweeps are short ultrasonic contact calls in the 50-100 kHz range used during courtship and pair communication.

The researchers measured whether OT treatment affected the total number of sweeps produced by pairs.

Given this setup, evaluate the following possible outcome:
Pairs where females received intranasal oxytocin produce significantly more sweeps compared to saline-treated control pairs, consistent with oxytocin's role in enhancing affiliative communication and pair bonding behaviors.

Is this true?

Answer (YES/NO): NO